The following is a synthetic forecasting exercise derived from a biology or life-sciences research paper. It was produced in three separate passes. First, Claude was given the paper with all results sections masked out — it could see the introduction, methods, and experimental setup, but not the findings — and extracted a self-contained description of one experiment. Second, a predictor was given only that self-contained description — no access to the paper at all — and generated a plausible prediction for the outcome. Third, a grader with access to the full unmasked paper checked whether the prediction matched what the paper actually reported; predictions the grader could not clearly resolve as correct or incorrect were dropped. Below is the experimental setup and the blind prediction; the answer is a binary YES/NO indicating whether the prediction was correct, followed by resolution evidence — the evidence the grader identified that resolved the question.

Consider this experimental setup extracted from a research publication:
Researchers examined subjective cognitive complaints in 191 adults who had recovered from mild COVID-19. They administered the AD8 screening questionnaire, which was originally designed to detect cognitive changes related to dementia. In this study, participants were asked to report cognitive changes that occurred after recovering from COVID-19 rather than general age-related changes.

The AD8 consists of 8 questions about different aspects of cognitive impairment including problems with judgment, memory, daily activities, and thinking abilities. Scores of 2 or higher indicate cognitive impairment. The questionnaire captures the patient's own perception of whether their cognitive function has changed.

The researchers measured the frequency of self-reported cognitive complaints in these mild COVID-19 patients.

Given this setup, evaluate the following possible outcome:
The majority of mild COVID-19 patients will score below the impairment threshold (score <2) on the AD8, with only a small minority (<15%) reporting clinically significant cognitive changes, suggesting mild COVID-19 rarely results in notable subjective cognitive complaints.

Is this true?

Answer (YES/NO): NO